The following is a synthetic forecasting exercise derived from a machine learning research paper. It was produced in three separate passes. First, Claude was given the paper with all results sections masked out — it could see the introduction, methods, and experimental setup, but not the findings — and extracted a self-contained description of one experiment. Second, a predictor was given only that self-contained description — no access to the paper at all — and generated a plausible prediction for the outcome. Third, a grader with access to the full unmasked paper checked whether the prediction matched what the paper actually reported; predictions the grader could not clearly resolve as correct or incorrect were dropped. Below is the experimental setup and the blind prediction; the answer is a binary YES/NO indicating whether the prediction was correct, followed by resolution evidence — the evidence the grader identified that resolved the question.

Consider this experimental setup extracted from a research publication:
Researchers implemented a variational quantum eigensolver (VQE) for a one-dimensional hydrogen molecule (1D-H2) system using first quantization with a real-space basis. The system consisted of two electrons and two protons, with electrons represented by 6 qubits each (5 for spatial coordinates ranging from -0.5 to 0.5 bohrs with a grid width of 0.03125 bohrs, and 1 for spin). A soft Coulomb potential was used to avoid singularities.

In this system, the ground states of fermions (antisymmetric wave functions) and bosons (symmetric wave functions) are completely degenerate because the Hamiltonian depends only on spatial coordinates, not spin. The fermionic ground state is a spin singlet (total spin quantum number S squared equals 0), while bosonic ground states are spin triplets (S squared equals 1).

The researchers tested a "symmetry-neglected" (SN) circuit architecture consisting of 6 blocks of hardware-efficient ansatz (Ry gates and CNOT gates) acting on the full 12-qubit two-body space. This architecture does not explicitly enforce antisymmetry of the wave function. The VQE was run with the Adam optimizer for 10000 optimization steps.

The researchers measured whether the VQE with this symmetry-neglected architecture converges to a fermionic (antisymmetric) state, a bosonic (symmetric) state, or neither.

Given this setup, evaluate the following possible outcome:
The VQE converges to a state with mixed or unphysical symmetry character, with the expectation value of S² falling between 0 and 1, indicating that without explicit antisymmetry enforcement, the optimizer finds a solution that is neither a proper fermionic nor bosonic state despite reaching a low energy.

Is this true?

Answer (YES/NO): YES